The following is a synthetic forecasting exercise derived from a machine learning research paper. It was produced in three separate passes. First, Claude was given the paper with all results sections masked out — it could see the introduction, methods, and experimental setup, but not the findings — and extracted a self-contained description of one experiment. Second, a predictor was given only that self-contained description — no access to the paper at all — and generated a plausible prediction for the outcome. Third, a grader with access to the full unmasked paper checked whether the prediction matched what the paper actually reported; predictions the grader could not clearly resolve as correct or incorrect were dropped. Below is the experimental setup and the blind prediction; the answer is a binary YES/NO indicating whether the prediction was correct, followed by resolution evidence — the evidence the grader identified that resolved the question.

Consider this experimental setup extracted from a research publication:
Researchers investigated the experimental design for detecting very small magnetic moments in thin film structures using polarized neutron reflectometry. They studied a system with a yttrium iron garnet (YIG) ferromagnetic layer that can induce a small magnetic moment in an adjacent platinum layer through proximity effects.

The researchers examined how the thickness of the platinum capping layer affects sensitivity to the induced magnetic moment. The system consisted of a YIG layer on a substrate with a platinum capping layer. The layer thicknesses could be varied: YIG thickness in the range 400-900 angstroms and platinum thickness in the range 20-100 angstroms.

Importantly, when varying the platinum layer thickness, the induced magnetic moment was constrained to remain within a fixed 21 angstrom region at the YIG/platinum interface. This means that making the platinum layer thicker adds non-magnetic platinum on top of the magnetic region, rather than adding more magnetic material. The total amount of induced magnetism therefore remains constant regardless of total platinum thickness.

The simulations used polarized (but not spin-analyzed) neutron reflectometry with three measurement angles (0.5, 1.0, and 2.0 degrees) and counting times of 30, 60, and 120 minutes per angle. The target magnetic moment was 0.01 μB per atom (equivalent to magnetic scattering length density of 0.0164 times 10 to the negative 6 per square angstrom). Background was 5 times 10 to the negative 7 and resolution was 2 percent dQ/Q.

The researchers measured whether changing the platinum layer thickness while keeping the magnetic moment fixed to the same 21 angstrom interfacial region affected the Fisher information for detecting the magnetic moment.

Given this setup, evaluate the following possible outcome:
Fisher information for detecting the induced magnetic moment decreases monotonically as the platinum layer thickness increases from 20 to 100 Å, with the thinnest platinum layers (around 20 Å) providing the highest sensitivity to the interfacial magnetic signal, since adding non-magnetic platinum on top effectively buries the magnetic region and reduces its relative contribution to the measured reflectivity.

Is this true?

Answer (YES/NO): NO